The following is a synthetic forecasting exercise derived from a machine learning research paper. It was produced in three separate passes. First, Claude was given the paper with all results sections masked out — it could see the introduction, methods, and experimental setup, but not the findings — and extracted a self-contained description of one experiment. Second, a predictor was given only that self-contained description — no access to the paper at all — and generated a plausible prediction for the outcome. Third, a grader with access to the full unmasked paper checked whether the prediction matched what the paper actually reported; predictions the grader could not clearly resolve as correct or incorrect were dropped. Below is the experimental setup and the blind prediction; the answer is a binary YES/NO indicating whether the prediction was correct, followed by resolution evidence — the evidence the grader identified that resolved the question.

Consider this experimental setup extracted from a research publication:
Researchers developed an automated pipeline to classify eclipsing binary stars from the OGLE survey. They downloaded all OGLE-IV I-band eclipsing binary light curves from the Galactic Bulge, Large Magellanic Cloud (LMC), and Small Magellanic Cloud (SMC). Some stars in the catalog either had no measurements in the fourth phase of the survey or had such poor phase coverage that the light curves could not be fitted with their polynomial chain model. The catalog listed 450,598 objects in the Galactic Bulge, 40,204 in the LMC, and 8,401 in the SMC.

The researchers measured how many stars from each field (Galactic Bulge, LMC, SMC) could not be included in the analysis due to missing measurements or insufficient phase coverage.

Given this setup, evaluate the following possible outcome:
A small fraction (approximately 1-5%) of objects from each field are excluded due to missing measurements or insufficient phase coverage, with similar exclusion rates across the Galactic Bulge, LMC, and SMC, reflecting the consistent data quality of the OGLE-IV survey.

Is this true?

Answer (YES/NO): NO